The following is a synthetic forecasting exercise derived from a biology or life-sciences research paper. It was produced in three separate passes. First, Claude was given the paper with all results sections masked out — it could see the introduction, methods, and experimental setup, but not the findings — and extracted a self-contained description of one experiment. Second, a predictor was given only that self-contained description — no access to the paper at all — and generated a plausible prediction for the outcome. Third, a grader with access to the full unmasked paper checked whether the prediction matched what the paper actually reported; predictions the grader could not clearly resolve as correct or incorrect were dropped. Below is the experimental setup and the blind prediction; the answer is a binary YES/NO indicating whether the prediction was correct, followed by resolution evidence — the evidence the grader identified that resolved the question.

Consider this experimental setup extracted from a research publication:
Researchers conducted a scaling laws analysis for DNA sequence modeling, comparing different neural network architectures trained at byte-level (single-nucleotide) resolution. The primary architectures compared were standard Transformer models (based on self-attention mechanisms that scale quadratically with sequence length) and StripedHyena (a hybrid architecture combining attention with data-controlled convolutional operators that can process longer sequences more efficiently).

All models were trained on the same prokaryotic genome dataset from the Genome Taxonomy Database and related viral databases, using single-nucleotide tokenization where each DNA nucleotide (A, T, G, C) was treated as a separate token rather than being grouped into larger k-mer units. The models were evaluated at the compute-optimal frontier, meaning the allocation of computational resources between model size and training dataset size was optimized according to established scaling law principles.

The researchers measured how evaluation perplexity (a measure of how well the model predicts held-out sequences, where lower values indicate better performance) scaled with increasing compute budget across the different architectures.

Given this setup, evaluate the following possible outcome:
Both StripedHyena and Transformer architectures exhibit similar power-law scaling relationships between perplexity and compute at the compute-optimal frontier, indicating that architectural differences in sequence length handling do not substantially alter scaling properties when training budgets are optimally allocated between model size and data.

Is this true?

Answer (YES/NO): NO